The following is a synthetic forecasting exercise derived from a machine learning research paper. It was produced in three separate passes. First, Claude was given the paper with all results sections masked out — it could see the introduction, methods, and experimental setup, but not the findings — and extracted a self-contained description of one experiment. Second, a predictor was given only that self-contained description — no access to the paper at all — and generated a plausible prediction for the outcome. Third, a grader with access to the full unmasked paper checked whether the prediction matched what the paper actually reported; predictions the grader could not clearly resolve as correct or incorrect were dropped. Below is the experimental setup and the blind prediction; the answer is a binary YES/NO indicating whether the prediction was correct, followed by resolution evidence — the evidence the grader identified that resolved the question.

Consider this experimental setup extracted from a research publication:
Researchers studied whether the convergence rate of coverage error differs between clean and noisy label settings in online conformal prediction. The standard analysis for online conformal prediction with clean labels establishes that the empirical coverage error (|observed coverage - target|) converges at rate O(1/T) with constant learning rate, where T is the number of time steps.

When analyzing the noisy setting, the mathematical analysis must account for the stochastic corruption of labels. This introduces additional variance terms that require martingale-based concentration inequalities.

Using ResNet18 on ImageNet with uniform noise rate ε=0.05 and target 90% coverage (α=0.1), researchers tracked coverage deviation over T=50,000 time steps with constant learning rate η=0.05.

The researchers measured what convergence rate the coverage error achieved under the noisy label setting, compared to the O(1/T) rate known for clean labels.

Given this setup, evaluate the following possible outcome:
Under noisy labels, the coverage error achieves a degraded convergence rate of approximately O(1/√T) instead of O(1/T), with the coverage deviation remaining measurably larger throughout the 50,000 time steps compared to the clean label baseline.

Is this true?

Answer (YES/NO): NO